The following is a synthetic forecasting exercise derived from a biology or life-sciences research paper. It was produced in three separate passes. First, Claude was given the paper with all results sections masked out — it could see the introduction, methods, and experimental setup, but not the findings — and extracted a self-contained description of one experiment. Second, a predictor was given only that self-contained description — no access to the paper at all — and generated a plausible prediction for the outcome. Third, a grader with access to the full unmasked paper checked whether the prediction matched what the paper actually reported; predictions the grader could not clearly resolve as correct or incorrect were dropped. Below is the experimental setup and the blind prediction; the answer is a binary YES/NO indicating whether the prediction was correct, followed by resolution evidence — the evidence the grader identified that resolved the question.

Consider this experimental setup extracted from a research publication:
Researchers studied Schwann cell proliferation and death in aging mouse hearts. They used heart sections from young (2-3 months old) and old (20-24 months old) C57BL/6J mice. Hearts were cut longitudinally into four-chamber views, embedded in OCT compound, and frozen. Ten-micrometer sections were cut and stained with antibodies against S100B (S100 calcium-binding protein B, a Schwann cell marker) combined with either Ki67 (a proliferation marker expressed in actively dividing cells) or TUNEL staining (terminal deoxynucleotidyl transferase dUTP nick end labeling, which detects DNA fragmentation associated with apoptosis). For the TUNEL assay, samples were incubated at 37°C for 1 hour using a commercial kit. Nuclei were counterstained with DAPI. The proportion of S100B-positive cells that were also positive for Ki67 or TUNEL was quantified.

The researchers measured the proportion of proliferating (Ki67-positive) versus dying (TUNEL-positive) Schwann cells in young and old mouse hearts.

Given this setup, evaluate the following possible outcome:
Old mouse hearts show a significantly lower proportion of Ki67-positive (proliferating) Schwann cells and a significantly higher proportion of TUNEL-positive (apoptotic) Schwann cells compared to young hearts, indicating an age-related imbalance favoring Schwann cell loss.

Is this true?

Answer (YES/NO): NO